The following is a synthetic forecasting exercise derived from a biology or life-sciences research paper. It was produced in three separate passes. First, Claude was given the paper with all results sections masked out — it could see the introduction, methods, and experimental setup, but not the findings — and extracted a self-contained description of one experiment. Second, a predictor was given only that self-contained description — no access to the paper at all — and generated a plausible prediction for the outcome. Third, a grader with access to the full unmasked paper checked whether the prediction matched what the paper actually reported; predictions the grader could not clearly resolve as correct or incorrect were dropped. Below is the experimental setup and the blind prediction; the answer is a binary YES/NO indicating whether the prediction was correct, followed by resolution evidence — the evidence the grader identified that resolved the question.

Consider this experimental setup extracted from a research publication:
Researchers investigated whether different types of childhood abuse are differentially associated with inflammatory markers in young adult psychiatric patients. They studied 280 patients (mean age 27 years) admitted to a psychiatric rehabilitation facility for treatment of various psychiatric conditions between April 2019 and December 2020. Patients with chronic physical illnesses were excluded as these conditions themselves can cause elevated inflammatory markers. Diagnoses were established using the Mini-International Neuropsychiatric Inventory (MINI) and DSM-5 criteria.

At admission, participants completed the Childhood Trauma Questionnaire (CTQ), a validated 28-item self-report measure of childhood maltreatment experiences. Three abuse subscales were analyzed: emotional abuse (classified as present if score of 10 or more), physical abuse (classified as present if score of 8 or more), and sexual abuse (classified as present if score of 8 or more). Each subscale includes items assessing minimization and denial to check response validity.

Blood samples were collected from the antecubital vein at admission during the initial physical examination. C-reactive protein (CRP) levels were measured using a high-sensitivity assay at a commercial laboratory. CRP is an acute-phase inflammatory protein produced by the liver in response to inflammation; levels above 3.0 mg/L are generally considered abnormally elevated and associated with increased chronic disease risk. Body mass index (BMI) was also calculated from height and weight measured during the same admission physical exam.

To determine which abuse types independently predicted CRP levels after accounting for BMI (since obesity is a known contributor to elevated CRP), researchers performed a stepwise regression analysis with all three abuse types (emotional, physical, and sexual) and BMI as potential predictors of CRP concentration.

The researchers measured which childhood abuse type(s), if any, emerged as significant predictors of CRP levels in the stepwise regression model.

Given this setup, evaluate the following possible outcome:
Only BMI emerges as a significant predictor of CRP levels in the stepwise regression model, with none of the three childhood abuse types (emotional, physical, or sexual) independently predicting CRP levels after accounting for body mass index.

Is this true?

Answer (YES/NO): NO